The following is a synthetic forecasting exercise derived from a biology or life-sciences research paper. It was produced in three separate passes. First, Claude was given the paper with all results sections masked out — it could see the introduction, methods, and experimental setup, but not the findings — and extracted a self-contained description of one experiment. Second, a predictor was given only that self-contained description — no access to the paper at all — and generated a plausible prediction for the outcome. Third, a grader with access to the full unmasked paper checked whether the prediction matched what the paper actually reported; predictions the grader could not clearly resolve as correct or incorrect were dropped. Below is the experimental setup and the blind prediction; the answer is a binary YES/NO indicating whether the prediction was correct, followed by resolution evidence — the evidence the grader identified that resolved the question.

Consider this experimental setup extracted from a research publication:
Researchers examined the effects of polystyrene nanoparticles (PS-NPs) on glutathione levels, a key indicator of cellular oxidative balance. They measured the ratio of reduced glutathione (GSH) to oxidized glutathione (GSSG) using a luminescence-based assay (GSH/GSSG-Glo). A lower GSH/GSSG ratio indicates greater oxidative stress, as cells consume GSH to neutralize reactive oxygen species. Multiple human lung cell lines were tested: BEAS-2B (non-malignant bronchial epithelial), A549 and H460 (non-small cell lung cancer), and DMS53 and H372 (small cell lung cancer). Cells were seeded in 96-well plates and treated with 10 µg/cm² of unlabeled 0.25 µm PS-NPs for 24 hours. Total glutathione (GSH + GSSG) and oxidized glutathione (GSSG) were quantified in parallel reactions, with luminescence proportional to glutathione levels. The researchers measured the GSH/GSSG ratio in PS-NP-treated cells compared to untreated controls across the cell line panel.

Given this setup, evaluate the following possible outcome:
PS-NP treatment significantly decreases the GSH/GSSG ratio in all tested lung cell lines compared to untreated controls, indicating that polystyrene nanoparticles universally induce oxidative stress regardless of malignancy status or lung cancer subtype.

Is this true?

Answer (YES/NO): NO